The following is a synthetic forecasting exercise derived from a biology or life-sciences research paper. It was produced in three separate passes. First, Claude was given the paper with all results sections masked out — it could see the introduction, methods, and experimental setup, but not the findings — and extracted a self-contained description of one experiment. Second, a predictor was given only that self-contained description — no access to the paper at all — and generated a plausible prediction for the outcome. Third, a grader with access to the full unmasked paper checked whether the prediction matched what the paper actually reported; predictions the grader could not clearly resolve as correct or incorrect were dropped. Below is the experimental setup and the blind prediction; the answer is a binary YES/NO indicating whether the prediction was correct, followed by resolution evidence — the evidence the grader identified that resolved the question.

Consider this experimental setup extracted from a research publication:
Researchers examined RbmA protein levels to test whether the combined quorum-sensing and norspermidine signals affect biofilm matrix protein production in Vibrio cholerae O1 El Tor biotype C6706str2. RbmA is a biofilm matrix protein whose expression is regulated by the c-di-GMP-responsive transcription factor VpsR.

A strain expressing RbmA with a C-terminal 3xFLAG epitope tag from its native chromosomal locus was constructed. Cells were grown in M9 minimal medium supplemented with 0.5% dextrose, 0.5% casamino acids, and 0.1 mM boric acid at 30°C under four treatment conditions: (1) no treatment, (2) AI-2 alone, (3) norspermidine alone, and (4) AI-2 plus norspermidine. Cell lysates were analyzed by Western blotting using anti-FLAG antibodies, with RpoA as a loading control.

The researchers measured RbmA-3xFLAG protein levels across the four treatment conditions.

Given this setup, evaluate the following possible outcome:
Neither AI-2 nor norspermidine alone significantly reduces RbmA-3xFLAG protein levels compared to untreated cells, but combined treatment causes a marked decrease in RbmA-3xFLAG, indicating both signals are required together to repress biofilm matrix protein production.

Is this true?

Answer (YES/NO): NO